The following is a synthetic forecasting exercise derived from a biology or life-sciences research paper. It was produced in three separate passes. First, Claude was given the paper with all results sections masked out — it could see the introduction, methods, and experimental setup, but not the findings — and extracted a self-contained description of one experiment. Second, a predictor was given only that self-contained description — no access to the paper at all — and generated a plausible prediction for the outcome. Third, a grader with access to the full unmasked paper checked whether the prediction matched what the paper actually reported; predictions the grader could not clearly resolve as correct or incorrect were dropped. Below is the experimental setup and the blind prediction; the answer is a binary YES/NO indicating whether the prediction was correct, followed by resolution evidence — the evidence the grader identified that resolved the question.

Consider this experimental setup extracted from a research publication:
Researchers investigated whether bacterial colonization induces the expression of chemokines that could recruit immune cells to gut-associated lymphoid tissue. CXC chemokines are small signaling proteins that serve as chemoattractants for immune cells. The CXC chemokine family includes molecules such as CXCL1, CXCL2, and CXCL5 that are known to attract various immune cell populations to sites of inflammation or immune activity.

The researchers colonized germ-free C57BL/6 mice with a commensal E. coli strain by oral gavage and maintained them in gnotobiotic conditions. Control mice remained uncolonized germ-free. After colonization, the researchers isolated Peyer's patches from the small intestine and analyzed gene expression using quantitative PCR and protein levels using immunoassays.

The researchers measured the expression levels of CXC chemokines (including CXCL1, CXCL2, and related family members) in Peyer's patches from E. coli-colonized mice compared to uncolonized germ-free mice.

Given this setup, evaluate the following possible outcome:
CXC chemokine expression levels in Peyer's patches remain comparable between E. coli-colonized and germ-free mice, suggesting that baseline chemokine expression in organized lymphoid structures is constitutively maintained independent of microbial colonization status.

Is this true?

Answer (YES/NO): NO